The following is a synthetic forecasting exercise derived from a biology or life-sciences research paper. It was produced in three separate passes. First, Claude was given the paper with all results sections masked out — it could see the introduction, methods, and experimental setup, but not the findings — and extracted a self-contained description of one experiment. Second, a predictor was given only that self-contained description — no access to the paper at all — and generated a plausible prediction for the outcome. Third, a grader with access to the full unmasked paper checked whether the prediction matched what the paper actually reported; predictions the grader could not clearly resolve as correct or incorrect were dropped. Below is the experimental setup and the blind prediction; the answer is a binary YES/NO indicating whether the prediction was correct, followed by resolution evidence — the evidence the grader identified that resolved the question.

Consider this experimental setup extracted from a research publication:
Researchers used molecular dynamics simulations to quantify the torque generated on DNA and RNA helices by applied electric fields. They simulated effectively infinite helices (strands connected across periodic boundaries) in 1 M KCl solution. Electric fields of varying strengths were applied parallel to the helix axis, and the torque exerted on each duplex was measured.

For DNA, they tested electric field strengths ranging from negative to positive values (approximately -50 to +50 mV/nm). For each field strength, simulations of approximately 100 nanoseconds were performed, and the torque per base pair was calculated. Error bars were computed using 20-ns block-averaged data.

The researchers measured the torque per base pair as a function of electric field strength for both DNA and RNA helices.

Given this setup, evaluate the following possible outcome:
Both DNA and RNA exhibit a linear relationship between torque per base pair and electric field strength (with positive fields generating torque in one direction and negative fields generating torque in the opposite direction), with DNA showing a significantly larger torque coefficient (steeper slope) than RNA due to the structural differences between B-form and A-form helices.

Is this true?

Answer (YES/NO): YES